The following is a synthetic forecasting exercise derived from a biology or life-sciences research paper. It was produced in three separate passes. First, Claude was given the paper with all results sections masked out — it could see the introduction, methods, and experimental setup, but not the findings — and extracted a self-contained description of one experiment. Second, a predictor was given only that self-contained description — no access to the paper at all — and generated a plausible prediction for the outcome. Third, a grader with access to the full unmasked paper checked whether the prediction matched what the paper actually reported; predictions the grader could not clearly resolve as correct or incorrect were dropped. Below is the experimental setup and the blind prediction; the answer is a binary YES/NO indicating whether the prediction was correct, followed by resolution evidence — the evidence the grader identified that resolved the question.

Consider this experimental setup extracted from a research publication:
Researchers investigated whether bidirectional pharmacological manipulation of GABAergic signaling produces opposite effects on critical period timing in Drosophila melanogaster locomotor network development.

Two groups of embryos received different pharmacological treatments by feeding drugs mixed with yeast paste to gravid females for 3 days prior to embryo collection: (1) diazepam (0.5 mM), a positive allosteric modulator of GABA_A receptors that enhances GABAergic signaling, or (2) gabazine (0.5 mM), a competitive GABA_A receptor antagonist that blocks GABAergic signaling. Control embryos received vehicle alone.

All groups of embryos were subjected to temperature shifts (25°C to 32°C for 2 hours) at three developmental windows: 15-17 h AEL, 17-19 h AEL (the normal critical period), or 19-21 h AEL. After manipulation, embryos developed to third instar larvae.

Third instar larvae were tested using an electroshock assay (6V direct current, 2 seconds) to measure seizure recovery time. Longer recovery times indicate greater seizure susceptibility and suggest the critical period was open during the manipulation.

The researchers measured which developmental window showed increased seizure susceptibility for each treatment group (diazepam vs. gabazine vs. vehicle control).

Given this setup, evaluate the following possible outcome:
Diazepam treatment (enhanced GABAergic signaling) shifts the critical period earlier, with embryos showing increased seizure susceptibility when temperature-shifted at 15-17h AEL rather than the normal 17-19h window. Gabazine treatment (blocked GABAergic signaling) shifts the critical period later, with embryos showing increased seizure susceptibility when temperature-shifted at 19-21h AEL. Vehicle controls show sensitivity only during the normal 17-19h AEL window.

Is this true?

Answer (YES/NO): YES